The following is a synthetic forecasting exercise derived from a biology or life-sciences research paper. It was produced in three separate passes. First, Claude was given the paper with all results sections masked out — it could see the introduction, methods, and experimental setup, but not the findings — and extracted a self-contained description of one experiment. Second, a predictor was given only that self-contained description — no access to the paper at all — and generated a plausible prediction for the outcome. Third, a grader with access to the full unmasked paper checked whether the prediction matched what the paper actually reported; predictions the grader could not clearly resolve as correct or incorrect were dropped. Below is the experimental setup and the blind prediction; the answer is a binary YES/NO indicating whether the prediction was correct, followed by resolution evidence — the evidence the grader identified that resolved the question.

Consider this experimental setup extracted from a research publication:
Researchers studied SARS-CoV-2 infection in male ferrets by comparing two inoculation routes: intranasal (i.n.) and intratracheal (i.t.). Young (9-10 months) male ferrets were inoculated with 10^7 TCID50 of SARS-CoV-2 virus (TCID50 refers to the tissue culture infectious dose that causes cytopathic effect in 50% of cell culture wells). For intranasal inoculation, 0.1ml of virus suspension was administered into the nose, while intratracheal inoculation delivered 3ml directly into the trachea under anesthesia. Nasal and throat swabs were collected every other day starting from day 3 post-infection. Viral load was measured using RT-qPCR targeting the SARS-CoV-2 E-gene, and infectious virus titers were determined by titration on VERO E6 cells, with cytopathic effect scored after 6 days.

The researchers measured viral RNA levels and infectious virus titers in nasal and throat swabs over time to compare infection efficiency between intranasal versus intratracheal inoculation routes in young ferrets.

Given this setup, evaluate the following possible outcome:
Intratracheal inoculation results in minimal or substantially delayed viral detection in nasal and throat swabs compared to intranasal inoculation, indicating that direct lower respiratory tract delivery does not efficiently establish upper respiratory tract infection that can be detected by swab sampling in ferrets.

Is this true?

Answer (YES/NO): YES